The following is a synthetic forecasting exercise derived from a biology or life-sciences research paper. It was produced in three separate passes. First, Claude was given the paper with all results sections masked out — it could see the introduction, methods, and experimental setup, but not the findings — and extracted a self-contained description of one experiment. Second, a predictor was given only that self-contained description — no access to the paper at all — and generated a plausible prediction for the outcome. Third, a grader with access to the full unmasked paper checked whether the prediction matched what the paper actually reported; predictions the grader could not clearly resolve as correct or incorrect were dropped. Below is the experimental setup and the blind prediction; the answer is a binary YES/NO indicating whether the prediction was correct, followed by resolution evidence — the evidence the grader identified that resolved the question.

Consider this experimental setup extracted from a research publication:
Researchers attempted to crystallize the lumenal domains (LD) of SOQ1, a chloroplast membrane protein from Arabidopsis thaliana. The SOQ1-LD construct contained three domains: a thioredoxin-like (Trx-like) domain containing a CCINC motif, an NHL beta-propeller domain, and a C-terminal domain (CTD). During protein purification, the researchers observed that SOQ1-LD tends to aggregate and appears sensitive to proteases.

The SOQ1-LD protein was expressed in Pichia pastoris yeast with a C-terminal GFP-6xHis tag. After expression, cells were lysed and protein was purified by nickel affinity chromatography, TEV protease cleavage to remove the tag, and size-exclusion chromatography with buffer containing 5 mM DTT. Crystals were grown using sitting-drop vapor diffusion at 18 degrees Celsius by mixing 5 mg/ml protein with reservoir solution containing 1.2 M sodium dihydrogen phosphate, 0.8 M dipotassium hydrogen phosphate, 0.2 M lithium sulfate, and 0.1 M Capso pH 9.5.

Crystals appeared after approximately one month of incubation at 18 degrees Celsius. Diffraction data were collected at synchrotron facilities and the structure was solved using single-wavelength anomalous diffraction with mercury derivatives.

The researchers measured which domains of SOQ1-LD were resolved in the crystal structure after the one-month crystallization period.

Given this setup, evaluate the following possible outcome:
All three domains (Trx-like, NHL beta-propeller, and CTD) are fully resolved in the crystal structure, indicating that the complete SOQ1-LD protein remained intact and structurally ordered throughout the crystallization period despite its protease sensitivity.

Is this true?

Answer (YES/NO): NO